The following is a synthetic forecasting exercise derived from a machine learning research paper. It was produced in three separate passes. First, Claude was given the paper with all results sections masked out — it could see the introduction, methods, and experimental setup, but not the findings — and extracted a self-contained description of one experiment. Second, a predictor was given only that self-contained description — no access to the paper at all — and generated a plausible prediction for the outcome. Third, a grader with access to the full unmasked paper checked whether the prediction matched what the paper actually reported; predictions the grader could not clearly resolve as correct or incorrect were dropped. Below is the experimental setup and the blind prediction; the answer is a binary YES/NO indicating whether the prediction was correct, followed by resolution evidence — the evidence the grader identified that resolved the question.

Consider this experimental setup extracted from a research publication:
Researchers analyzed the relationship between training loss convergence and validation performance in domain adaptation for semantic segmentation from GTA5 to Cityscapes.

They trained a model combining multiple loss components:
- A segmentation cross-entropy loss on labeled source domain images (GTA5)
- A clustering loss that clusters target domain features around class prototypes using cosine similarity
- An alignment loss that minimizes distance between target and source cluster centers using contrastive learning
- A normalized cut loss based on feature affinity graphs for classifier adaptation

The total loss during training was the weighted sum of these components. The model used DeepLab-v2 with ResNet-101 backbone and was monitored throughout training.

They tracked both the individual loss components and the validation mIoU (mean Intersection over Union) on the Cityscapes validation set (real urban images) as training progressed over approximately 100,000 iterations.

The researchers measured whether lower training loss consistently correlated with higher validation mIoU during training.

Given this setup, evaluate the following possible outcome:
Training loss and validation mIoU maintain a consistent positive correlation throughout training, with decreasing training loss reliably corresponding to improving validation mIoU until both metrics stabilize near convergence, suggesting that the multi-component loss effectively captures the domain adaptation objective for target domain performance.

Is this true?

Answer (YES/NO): YES